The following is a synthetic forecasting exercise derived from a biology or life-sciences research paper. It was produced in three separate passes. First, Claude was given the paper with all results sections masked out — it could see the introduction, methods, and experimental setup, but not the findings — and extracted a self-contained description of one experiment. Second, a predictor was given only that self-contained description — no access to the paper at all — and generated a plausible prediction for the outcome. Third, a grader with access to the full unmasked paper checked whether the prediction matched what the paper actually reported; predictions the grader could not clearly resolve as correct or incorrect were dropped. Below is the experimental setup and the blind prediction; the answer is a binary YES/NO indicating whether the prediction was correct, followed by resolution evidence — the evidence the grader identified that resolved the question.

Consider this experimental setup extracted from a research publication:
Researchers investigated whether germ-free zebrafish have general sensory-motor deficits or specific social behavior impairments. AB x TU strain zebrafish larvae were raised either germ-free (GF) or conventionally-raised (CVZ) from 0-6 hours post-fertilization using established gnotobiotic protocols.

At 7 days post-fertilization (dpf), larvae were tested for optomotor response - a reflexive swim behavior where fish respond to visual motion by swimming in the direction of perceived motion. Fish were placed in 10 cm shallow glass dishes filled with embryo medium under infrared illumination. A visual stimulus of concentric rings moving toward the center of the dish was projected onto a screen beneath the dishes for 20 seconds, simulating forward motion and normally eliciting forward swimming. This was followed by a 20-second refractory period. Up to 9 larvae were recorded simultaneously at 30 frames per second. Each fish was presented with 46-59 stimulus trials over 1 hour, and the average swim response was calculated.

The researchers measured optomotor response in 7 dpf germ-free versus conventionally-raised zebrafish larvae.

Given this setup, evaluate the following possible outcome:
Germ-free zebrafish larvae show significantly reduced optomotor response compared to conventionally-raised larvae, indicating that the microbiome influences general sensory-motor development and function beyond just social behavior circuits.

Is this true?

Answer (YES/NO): NO